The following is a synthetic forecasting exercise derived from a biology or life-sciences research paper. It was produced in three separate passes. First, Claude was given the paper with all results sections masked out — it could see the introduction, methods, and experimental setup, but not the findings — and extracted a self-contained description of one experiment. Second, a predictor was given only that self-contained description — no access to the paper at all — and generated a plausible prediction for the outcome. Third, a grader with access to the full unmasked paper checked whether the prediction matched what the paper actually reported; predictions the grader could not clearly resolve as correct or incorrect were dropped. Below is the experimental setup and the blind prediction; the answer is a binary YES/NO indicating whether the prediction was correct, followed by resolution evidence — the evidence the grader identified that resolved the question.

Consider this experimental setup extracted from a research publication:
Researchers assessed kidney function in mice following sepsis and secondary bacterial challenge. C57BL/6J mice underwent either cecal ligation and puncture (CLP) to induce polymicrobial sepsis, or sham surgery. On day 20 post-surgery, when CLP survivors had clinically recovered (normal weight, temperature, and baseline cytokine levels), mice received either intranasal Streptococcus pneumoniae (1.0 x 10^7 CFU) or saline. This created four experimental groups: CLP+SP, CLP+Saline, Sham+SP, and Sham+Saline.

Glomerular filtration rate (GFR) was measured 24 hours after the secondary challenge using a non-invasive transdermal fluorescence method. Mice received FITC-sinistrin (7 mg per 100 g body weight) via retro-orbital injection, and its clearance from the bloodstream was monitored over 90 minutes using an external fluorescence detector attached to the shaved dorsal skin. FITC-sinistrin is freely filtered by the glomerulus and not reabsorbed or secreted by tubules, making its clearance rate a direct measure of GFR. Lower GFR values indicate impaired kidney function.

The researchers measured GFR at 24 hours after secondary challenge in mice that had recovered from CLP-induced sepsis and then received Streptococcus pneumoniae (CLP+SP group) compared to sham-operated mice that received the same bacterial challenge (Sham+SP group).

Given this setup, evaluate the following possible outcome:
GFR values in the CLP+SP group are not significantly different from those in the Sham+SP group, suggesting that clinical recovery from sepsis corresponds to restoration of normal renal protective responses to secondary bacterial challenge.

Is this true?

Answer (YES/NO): NO